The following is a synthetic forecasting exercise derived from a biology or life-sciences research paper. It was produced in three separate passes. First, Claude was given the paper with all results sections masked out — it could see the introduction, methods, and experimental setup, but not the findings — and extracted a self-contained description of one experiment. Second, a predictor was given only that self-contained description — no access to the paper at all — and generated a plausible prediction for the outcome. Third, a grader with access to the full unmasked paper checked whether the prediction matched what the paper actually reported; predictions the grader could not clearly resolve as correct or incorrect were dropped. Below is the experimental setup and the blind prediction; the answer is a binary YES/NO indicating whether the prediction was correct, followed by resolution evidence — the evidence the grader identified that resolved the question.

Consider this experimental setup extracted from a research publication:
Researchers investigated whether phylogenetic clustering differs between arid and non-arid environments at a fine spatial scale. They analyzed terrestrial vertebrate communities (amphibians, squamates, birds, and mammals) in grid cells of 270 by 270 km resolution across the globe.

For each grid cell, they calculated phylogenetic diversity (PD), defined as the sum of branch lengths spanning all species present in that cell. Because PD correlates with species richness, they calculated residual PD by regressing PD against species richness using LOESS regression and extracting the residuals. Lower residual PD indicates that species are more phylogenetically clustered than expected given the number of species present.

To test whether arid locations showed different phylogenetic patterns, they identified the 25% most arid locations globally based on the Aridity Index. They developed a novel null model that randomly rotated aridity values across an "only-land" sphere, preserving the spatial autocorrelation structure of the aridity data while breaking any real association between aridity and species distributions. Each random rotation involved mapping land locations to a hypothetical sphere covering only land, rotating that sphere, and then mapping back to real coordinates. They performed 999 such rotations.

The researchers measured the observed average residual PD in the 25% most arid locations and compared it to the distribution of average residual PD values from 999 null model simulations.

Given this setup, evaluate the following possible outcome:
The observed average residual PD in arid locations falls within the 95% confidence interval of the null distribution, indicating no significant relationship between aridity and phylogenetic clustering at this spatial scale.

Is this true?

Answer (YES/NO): NO